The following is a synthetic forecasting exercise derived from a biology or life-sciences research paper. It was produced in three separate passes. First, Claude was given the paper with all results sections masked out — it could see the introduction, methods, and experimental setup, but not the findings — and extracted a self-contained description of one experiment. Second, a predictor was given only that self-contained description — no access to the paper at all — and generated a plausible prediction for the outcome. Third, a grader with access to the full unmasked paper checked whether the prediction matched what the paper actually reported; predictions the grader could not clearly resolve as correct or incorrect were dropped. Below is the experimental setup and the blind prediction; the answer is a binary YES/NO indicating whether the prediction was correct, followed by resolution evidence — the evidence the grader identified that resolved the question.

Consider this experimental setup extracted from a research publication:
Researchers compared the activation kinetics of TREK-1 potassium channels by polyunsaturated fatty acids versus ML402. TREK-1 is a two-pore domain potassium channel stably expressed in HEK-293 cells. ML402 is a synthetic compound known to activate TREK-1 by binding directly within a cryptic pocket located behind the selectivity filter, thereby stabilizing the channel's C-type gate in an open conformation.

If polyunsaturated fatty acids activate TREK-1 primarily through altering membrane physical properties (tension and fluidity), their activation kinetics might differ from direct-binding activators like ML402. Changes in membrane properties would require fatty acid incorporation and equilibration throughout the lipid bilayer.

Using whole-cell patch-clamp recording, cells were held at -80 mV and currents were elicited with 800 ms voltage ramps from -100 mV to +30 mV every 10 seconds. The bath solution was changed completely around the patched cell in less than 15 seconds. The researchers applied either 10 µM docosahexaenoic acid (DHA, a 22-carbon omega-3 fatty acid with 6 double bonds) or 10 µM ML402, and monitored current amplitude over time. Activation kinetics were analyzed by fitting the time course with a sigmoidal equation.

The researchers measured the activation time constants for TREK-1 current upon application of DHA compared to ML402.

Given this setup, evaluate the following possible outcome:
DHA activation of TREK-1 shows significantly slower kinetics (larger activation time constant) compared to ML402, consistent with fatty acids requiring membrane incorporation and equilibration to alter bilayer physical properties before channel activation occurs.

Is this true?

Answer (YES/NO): NO